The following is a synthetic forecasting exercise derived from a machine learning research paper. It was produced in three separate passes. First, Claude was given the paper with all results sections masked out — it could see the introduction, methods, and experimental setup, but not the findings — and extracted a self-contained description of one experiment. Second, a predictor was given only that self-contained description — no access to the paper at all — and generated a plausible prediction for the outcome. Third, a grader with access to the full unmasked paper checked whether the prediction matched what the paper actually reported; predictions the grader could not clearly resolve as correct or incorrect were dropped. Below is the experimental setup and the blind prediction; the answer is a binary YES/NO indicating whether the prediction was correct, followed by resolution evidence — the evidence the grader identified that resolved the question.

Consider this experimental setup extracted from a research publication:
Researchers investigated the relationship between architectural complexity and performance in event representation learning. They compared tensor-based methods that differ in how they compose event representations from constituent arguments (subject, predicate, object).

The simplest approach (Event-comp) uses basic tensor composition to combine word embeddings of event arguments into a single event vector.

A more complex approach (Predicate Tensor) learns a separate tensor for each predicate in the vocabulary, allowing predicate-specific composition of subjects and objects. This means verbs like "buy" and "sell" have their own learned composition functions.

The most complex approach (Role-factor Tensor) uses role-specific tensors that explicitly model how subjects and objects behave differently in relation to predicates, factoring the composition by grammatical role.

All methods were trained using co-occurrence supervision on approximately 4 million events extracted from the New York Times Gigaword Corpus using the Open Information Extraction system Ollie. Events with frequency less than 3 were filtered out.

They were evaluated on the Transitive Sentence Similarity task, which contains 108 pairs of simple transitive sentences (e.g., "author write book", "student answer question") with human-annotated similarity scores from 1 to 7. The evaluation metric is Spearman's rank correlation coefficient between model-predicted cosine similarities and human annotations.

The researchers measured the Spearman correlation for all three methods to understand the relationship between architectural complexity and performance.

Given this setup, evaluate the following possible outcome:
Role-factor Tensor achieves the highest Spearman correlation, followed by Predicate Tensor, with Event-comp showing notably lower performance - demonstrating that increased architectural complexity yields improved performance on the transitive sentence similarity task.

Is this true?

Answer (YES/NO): YES